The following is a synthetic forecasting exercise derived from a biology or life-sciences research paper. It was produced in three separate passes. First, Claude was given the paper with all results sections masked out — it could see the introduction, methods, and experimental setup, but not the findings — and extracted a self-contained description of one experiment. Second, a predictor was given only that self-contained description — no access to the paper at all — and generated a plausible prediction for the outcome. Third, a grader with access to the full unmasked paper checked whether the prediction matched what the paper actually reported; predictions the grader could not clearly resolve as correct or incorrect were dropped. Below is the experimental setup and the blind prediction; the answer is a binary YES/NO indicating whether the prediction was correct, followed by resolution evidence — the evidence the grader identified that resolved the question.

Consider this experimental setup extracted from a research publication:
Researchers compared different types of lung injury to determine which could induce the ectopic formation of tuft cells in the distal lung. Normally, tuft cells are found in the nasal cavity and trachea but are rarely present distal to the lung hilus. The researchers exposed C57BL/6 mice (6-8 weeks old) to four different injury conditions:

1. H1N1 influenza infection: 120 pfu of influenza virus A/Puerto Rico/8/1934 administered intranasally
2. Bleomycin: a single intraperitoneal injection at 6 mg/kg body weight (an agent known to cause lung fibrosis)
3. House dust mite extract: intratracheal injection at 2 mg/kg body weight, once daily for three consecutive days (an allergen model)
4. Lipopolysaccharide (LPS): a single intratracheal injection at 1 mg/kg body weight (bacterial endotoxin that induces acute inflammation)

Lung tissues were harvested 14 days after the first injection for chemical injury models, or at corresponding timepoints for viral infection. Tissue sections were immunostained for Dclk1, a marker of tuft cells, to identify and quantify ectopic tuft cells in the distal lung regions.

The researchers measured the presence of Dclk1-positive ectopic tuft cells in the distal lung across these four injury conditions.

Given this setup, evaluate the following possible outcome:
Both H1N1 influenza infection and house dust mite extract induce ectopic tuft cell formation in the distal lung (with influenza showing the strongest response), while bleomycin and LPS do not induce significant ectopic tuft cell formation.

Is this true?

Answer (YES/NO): NO